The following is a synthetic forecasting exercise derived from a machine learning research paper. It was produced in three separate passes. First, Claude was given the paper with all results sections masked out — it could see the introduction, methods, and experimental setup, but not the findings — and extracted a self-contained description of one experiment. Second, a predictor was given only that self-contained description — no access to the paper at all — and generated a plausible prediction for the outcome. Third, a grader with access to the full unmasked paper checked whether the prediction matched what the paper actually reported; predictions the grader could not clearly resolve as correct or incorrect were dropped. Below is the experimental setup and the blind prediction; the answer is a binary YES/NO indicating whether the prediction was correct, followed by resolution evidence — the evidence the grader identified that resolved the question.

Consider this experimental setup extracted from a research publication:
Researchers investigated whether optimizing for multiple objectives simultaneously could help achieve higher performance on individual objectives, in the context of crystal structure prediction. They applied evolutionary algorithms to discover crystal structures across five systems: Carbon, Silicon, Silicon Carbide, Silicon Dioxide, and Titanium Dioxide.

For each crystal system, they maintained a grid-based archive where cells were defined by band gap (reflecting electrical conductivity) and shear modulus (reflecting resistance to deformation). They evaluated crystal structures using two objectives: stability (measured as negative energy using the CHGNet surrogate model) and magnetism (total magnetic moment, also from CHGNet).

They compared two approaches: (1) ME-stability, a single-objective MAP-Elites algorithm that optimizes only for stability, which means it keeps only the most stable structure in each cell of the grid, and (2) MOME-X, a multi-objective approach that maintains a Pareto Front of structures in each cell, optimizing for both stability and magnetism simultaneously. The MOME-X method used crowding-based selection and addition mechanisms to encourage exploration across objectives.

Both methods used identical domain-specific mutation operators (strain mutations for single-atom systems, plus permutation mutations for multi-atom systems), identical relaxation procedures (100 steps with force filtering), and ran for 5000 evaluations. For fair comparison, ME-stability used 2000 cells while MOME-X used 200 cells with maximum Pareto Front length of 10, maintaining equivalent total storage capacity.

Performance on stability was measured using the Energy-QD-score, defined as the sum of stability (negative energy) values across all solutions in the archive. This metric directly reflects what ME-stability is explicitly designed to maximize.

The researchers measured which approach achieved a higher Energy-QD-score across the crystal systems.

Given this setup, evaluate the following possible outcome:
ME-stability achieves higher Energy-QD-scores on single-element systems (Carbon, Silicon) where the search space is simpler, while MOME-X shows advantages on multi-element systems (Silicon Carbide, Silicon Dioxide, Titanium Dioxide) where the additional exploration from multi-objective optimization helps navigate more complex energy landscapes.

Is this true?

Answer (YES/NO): NO